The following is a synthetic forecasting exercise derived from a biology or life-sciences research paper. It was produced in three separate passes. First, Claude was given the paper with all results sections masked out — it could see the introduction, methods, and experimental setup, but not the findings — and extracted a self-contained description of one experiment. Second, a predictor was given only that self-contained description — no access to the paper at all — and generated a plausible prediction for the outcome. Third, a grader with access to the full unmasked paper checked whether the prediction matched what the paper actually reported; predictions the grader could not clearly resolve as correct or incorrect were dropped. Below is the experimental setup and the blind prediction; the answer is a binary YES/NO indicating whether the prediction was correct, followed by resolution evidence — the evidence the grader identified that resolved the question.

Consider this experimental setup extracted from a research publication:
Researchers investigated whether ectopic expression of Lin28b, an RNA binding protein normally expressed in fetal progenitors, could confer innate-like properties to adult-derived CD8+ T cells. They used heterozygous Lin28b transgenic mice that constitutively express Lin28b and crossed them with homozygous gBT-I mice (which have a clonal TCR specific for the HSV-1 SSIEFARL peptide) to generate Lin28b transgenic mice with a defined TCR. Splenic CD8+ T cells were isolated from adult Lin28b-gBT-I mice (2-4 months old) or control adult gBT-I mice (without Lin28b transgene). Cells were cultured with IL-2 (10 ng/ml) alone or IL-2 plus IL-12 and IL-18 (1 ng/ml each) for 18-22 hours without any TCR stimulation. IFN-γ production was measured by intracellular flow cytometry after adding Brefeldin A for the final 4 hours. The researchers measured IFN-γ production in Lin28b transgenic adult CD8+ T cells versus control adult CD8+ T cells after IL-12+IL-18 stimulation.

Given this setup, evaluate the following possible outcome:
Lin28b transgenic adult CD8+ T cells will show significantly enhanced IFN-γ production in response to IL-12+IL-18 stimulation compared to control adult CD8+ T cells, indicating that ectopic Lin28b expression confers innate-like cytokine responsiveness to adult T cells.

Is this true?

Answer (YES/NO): YES